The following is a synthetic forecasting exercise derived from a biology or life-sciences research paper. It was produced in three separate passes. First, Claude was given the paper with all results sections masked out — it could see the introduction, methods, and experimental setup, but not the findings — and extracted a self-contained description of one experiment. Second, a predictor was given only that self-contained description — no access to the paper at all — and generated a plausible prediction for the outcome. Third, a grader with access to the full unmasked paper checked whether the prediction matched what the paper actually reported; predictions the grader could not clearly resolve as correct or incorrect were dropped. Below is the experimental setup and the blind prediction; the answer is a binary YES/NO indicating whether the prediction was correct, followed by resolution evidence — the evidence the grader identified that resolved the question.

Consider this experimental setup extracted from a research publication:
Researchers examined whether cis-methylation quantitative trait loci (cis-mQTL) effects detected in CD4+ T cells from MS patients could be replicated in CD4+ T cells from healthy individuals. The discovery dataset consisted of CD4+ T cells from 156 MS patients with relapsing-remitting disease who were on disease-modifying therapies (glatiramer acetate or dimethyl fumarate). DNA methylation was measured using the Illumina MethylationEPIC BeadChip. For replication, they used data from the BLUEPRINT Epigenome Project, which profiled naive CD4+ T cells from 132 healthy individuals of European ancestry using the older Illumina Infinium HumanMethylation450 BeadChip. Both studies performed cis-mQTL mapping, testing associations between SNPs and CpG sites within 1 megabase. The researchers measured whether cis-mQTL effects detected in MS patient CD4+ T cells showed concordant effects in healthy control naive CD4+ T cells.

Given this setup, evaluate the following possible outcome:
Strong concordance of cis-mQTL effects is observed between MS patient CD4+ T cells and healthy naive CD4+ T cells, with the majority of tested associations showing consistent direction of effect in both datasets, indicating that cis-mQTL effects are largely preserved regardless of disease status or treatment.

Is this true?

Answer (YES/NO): YES